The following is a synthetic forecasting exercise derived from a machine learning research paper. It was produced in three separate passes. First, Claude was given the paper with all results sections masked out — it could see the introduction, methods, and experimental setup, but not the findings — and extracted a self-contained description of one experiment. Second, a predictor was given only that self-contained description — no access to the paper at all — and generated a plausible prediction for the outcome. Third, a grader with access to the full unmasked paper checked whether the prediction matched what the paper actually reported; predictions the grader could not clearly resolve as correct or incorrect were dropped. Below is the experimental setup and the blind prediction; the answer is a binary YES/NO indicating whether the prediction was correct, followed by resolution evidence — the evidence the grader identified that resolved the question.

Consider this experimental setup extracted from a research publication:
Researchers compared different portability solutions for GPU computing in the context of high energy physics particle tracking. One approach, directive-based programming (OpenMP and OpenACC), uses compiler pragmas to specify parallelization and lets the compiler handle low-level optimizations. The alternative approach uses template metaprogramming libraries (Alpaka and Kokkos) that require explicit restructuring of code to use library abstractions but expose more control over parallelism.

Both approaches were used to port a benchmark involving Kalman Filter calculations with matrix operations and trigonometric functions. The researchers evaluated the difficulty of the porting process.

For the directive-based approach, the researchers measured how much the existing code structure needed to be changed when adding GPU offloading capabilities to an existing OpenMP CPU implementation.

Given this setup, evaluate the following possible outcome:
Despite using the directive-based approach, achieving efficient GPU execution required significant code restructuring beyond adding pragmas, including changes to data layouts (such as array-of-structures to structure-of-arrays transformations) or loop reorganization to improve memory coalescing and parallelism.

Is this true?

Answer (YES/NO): NO